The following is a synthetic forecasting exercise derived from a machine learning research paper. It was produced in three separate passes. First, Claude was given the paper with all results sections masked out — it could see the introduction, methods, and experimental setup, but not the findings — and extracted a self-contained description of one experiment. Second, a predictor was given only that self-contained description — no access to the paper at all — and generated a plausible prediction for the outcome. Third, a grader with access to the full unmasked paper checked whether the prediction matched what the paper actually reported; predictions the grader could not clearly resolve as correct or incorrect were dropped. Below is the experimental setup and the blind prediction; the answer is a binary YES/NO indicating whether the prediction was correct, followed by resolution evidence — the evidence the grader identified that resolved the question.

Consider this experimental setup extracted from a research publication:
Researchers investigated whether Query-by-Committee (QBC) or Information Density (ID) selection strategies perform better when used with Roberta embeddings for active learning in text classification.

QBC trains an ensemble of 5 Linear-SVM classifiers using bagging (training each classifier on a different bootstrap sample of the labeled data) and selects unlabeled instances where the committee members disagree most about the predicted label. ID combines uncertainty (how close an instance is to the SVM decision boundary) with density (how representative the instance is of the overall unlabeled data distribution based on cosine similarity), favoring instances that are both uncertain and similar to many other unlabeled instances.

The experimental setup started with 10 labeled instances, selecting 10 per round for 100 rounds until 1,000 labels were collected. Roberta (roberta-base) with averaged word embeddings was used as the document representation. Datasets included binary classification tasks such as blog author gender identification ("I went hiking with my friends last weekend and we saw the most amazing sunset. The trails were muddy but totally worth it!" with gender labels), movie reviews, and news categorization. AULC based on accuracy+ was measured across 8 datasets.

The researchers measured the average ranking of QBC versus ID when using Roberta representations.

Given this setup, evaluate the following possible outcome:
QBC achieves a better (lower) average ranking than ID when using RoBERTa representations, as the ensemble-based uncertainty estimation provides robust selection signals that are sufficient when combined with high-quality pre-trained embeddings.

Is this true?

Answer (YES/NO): NO